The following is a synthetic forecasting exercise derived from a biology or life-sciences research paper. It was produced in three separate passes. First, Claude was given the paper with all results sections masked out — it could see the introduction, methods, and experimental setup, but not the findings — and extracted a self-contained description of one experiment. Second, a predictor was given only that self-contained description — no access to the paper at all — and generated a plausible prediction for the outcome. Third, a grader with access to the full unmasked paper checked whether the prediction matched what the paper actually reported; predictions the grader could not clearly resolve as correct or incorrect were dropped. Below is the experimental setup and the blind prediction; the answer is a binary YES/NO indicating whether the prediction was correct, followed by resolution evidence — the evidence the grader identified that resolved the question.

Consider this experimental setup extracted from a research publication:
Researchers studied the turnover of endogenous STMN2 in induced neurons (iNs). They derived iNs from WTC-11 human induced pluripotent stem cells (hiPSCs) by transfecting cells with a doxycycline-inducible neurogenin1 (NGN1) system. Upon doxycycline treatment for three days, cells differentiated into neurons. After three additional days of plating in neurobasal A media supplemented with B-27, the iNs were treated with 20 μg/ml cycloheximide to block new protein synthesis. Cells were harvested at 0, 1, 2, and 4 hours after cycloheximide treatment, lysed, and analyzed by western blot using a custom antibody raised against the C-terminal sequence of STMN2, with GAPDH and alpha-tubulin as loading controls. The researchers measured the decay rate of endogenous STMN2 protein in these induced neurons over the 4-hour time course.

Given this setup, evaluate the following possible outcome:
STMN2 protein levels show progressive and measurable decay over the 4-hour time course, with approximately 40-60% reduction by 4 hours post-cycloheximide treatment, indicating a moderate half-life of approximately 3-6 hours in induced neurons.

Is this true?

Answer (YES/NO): NO